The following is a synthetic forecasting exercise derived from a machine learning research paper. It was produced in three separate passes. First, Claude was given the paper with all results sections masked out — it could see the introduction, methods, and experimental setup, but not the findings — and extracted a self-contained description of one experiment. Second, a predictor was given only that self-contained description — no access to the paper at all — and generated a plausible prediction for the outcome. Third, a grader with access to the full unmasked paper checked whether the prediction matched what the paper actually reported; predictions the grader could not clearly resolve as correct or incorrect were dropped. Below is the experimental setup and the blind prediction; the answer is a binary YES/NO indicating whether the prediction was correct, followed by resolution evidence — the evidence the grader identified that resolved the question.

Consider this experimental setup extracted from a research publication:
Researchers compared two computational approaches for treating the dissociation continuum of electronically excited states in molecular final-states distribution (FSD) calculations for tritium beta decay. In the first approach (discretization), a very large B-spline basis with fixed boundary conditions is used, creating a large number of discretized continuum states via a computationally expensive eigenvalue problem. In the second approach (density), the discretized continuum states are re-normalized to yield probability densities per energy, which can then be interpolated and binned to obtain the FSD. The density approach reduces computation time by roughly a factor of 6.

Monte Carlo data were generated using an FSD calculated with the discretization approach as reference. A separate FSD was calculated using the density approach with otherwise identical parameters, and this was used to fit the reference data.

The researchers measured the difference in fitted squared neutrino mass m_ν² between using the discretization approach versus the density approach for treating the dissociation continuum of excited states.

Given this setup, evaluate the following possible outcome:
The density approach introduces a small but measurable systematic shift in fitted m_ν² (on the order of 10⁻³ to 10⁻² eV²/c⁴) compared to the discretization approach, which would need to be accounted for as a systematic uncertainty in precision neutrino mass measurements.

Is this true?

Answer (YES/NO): NO